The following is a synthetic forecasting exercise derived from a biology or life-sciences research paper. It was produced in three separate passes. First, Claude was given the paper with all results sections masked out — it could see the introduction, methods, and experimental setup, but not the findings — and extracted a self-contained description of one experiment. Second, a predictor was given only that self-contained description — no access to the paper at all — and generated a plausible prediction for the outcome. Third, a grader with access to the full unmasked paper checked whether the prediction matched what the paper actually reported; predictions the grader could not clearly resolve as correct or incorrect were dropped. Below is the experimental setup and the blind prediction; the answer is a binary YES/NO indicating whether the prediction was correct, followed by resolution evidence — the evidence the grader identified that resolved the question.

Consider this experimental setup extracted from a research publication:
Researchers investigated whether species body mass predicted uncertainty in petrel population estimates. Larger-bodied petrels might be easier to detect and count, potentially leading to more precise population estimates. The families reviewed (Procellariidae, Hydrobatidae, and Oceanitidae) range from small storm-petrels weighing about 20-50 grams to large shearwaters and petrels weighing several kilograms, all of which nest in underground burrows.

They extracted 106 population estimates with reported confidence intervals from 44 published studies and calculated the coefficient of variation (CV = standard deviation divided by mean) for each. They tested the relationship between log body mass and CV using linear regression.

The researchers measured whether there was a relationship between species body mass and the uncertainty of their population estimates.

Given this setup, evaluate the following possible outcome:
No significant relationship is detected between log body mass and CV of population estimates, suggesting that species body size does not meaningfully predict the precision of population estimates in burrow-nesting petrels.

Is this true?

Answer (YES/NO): YES